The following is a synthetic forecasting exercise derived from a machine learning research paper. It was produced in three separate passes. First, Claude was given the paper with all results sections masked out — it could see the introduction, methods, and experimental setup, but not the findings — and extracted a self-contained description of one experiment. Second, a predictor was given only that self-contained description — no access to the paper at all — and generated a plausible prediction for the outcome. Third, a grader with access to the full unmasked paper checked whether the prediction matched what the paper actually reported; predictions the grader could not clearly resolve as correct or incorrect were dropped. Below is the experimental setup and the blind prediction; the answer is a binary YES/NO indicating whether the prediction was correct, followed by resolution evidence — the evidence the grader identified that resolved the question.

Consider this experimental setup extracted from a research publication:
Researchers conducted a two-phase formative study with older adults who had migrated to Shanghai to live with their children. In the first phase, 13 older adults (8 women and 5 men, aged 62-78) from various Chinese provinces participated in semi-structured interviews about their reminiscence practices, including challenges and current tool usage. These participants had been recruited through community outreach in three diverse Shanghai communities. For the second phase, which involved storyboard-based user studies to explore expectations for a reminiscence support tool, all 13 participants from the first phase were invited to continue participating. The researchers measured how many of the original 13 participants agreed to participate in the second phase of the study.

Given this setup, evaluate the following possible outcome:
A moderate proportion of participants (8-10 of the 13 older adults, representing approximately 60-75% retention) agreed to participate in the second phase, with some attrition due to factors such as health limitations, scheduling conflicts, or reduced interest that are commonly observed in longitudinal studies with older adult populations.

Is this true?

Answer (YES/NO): NO